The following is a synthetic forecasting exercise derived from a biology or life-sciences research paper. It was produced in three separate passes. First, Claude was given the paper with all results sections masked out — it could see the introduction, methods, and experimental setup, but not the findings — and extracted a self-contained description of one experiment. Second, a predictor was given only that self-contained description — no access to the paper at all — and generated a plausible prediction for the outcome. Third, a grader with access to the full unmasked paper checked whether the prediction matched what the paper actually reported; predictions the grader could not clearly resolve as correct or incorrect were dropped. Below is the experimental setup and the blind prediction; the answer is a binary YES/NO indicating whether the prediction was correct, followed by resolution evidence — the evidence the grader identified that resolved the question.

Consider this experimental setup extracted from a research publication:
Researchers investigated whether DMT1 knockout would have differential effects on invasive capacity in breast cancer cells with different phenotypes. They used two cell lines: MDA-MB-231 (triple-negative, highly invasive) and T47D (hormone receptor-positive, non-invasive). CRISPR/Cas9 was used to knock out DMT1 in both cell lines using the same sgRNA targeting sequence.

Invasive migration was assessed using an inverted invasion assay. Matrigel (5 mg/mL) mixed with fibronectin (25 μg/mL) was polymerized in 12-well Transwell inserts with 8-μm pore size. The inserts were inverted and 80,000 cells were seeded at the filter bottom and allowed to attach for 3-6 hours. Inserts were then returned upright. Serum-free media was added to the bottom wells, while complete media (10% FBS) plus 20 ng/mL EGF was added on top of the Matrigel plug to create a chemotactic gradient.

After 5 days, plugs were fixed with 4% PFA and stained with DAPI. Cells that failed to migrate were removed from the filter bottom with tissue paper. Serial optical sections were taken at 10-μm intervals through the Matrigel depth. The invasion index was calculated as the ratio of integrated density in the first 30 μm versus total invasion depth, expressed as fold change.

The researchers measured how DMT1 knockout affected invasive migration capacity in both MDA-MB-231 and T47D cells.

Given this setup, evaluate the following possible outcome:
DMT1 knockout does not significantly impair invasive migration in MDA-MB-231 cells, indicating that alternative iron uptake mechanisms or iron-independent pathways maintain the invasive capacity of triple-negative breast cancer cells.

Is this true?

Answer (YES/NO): NO